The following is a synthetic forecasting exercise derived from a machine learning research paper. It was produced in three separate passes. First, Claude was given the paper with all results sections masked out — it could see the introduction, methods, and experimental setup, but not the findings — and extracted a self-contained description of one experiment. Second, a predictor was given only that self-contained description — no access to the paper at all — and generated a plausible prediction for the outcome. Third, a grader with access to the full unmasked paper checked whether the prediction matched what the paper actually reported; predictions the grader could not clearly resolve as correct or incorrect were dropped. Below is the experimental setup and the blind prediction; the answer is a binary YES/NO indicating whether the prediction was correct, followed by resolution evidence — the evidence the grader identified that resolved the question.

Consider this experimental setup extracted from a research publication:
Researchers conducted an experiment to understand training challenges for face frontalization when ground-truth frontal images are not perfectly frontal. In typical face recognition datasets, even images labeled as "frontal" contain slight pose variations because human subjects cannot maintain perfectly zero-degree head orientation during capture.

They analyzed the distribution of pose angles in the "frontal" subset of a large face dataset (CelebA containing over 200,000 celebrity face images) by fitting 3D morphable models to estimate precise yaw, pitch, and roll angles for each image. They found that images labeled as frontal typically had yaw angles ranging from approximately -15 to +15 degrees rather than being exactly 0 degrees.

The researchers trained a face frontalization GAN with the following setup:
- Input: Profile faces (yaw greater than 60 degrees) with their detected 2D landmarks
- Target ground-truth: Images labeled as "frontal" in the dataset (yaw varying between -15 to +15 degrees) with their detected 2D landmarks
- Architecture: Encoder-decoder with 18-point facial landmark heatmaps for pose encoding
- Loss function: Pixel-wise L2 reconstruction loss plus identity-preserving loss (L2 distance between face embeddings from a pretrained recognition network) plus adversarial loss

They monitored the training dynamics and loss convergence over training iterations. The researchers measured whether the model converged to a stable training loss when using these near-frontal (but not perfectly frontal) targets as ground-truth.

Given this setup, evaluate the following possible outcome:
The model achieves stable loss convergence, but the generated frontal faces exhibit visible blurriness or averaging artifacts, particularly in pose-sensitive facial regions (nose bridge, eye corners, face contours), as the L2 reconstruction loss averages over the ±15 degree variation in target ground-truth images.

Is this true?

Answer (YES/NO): NO